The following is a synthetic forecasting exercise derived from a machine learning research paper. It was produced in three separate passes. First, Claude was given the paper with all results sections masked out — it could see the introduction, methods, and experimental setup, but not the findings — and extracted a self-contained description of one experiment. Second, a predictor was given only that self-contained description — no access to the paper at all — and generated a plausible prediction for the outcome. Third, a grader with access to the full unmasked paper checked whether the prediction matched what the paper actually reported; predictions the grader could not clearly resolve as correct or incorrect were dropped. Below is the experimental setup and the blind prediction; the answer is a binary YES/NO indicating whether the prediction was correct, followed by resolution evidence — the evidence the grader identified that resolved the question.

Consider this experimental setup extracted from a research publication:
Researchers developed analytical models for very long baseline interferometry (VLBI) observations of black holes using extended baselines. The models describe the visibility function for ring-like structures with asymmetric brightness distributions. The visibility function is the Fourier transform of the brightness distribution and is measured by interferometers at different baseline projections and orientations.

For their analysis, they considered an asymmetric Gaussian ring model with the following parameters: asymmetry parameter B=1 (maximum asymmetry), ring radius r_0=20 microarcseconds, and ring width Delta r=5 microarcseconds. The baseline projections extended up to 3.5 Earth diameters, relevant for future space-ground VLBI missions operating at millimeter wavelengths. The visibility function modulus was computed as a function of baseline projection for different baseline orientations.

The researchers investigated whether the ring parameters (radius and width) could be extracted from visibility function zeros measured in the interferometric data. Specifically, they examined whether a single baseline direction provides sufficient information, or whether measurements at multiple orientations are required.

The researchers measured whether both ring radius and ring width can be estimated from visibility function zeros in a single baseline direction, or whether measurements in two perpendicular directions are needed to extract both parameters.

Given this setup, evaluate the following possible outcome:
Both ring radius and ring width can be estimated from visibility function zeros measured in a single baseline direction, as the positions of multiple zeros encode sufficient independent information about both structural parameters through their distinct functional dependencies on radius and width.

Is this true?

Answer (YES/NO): NO